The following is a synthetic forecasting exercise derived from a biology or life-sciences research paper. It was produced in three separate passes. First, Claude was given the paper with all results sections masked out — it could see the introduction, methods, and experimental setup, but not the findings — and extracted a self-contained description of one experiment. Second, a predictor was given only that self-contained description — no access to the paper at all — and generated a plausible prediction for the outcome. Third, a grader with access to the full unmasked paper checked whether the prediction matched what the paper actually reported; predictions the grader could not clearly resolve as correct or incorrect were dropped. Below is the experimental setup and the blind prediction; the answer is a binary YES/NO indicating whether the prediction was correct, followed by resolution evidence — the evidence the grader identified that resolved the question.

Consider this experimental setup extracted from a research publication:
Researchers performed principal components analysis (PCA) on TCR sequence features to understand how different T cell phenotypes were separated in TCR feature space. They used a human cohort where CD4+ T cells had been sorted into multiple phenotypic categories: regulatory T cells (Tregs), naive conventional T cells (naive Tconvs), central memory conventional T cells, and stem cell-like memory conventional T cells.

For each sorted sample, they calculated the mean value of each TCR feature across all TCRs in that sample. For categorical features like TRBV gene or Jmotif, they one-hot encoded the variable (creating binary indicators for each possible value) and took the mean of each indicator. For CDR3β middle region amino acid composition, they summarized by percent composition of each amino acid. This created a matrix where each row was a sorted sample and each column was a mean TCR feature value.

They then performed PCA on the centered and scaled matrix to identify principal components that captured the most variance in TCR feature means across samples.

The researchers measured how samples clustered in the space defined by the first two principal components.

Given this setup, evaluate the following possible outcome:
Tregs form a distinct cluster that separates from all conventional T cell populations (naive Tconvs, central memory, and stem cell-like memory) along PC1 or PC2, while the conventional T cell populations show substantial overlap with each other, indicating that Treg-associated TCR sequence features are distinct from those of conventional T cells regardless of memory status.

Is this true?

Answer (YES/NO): NO